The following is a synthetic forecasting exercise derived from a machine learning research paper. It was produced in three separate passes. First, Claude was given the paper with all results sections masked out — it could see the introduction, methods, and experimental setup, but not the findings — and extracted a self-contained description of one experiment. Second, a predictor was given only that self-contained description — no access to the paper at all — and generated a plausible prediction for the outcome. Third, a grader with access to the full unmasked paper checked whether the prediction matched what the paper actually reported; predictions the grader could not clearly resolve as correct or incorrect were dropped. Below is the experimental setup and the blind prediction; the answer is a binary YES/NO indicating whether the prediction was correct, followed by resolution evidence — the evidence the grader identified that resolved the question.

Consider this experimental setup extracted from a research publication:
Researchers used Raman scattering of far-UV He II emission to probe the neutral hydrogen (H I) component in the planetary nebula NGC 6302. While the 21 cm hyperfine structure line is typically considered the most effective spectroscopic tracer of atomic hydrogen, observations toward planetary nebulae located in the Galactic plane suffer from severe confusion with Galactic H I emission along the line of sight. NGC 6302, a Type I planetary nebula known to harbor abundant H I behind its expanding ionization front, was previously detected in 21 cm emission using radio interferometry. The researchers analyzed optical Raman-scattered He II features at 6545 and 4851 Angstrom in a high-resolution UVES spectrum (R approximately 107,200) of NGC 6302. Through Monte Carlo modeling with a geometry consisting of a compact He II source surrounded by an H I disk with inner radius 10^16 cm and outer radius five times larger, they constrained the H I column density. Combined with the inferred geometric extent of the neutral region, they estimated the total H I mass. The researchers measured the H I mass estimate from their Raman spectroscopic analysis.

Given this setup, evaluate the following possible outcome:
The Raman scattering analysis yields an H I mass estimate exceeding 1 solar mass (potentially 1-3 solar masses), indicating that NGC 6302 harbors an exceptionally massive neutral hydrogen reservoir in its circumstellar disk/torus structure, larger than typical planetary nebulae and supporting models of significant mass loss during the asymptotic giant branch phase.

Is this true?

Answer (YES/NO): NO